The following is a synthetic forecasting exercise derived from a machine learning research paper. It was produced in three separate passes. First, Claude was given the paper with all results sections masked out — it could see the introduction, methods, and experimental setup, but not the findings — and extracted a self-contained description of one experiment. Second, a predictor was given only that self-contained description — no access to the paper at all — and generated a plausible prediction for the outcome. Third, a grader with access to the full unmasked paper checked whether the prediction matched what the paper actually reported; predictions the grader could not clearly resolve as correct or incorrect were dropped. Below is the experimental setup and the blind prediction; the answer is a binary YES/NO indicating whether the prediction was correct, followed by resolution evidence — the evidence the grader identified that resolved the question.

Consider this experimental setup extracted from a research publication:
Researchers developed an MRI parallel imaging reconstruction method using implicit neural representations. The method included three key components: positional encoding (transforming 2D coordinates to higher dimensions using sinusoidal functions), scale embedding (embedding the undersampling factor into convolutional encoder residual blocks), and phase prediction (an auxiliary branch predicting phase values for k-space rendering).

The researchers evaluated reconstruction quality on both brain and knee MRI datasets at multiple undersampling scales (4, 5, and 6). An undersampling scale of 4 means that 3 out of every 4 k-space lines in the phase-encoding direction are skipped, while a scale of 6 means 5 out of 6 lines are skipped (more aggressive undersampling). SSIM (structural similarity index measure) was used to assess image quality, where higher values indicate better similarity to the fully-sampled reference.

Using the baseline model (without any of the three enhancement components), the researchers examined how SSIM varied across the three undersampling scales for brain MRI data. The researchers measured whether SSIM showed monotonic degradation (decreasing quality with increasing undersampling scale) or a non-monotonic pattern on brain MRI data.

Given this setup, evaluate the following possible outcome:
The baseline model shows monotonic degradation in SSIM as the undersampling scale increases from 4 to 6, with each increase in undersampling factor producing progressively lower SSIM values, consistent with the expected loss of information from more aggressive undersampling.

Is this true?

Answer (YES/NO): NO